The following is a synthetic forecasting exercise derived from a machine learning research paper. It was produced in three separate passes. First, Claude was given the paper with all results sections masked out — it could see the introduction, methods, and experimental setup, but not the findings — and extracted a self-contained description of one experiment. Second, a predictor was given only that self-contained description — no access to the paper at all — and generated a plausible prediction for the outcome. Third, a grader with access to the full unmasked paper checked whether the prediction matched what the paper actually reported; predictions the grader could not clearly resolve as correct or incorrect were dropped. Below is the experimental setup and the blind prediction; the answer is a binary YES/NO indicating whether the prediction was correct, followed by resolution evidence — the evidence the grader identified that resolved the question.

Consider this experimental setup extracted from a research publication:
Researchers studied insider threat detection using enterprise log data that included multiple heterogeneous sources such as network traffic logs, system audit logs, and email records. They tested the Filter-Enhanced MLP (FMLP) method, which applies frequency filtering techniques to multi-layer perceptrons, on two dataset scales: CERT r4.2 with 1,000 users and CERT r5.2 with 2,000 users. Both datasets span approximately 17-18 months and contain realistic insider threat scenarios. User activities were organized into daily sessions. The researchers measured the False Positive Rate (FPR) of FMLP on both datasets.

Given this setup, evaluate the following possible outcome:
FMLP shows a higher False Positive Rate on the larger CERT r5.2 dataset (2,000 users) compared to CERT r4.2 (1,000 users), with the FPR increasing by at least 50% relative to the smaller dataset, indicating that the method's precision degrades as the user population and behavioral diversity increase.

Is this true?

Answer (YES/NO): NO